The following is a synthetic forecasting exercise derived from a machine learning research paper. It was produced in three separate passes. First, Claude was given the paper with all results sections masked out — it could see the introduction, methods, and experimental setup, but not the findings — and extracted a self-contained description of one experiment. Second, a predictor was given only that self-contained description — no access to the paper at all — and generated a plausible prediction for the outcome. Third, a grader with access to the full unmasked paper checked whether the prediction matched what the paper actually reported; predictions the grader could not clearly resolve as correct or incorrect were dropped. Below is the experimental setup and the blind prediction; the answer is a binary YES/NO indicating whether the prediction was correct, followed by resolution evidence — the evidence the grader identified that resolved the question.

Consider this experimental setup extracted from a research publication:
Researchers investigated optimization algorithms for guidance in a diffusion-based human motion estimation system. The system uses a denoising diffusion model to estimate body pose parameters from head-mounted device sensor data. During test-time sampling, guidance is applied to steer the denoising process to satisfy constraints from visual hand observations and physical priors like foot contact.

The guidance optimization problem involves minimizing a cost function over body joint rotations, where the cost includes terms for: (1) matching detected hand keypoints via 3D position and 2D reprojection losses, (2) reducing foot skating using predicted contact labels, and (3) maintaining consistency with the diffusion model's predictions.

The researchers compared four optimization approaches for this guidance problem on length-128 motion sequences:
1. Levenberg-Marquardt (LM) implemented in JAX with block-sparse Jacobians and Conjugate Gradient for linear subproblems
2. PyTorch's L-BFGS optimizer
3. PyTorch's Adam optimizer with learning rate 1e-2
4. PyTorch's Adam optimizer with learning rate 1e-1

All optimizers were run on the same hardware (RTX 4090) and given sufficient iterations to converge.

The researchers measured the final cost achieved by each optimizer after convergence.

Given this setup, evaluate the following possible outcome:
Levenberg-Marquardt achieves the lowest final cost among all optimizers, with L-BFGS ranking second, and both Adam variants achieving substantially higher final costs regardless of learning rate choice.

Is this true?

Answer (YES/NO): YES